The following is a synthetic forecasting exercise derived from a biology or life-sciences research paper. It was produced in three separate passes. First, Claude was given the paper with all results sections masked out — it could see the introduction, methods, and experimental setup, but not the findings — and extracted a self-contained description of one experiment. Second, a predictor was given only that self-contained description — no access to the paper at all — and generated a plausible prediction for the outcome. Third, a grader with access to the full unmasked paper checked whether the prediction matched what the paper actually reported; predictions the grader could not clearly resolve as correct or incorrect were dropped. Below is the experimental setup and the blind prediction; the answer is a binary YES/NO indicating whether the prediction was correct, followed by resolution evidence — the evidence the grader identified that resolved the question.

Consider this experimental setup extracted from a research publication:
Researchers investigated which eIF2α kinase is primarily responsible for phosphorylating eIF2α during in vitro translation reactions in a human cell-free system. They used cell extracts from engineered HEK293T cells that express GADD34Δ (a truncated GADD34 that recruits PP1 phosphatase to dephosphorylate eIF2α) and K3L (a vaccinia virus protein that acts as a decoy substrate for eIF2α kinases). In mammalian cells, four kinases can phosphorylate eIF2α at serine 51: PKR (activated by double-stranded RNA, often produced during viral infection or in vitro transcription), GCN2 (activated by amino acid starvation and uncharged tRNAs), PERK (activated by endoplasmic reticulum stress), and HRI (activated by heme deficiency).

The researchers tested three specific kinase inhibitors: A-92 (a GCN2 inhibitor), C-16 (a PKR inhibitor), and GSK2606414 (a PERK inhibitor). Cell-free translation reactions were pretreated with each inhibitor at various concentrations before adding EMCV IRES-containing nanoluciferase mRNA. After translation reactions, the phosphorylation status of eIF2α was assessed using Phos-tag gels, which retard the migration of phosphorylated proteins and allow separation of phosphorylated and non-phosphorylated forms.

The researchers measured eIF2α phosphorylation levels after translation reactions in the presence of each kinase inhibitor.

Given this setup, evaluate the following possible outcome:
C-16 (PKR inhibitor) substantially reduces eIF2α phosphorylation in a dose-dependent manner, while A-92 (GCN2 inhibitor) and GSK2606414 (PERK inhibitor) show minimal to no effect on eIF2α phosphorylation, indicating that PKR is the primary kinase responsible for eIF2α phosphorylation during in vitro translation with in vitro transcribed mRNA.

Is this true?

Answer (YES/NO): NO